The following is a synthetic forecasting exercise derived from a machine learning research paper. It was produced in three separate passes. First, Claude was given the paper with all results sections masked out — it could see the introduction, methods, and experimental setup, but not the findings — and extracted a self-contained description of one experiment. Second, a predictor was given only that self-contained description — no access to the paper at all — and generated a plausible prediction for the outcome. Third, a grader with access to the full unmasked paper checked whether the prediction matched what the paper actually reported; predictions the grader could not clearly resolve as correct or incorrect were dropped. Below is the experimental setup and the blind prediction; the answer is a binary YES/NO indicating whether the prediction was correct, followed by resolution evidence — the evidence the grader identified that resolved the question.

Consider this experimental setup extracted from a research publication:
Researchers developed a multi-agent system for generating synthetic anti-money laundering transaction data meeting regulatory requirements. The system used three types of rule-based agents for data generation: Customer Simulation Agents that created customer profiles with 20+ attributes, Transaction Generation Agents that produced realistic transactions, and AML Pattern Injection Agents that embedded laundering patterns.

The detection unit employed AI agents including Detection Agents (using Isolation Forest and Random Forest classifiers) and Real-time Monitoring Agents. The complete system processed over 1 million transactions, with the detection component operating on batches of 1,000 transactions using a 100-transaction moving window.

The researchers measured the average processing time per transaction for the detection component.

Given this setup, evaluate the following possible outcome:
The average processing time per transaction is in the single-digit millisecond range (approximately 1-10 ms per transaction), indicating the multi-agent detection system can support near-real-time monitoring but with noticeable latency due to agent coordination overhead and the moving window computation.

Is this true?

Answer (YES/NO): NO